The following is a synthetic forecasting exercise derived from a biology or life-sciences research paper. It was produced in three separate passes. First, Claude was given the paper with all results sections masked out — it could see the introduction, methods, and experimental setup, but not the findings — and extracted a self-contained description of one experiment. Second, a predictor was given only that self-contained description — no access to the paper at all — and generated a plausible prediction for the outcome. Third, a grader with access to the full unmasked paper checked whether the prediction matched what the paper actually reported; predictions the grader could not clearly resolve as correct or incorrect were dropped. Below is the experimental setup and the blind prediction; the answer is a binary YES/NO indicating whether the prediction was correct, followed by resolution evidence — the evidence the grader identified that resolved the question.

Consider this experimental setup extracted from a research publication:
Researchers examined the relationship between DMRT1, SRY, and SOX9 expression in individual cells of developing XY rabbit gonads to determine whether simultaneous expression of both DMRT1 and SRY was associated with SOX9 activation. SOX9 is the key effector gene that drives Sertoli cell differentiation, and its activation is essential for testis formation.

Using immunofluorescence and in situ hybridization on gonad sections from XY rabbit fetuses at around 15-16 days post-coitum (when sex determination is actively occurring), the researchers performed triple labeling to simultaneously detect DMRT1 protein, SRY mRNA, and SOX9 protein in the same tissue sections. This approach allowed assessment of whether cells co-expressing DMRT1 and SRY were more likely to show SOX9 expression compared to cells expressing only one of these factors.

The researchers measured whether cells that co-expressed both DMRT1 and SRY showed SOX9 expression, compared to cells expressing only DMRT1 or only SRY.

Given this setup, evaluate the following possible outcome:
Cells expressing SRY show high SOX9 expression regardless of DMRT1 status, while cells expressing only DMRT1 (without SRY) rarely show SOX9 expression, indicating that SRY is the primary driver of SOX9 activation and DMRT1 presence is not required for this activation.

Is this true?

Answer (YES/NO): NO